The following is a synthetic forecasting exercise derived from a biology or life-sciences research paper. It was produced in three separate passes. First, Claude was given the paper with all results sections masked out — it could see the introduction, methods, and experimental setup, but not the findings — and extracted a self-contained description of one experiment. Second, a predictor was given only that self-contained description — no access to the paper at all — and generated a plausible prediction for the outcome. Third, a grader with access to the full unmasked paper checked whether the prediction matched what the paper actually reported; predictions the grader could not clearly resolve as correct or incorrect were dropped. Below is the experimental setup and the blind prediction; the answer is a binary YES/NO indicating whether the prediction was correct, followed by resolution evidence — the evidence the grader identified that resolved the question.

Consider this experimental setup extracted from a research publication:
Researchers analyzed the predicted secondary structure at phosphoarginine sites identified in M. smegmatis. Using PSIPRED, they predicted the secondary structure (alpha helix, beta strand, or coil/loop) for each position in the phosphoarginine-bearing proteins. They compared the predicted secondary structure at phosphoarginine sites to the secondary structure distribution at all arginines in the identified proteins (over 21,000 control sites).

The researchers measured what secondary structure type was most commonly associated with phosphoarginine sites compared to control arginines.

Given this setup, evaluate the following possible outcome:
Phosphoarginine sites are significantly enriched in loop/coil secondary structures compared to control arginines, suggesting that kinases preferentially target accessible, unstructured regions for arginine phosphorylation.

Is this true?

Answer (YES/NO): NO